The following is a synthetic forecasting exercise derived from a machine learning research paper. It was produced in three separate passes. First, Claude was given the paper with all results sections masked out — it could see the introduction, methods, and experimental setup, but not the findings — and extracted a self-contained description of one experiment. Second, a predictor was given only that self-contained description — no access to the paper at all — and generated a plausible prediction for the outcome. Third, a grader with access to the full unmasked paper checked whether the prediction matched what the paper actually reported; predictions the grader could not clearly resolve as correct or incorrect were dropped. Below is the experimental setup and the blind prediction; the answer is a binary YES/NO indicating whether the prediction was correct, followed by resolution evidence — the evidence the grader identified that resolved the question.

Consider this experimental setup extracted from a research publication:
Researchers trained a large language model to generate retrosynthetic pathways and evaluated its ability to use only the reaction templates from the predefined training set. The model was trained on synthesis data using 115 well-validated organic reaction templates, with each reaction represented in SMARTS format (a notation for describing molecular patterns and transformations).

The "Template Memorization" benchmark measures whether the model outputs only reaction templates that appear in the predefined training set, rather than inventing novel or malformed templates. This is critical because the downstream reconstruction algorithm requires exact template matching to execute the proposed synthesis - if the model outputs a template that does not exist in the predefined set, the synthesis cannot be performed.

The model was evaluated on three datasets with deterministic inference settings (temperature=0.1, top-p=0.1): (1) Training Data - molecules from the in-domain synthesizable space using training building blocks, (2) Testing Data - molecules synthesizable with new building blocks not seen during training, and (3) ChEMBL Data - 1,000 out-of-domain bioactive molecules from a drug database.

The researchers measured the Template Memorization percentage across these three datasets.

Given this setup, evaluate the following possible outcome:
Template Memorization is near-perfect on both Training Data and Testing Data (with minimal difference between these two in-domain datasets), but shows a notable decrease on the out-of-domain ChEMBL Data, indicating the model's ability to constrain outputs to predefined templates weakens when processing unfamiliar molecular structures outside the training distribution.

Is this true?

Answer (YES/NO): NO